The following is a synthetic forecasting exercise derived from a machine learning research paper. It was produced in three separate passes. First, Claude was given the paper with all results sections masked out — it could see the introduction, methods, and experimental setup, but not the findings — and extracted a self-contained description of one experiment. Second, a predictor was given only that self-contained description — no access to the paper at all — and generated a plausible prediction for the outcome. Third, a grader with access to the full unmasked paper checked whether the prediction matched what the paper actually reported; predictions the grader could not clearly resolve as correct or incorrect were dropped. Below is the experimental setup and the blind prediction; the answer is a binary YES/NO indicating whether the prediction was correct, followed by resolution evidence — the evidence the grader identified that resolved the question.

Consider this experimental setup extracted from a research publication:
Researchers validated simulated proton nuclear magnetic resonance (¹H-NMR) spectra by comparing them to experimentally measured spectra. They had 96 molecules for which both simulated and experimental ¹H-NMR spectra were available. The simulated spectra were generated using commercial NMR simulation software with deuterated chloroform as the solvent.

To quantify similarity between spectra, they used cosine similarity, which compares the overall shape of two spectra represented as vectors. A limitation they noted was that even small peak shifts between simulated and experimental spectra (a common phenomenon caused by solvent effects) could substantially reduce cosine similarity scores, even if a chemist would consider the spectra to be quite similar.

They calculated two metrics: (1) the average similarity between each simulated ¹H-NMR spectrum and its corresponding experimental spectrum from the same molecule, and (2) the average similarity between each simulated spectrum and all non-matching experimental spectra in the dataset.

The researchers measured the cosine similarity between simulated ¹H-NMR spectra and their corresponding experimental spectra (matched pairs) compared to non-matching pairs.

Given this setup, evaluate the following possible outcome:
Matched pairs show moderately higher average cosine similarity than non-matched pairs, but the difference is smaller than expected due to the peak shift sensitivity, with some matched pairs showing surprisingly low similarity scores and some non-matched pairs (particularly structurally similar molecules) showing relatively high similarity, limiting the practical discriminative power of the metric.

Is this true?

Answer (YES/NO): NO